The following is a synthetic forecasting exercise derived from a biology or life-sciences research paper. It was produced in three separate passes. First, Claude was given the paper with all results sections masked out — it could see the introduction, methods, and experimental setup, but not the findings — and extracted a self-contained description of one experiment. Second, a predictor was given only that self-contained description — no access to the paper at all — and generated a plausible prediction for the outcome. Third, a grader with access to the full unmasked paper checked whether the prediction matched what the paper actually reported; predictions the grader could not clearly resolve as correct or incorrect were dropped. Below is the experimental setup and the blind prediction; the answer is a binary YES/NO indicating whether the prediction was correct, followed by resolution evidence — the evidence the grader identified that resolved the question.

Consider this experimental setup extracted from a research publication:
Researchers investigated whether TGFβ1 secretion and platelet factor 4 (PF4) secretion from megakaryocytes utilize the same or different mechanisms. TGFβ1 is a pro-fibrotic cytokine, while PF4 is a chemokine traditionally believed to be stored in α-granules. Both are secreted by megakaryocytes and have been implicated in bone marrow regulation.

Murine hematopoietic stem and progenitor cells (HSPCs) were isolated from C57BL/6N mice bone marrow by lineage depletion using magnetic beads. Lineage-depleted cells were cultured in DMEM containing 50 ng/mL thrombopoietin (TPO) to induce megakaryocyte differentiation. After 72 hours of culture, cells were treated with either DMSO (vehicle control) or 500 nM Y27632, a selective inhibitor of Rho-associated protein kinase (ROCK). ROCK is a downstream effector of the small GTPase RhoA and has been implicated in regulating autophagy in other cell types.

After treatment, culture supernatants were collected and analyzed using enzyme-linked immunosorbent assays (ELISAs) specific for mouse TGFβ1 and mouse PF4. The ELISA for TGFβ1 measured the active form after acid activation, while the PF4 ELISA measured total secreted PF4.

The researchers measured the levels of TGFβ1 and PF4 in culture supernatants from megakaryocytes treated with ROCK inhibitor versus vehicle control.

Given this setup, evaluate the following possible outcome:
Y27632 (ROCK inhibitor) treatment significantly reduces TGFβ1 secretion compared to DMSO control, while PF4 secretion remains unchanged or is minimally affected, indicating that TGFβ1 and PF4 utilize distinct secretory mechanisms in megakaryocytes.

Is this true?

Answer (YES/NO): YES